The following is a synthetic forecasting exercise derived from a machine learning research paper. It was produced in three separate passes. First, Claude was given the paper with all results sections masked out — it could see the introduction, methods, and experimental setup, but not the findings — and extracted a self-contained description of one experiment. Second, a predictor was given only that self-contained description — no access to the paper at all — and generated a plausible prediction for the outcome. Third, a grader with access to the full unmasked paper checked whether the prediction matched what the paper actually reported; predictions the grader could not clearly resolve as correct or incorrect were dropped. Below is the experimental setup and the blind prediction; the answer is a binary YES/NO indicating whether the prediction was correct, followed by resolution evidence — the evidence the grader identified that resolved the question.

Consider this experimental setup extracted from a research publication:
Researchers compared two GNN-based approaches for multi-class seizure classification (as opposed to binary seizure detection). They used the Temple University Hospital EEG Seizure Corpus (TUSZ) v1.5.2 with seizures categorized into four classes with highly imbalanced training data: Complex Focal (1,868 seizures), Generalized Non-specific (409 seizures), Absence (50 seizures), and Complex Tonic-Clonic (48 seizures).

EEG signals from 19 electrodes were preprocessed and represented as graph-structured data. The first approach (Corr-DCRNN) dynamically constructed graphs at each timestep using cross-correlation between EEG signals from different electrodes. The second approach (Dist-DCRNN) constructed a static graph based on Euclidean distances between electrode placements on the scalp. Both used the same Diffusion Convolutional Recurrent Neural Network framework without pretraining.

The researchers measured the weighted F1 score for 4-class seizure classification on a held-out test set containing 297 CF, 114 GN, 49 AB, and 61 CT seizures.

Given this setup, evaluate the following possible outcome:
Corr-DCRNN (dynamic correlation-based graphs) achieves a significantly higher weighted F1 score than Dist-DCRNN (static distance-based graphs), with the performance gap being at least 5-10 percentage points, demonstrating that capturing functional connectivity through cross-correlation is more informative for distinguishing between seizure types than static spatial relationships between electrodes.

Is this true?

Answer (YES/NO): NO